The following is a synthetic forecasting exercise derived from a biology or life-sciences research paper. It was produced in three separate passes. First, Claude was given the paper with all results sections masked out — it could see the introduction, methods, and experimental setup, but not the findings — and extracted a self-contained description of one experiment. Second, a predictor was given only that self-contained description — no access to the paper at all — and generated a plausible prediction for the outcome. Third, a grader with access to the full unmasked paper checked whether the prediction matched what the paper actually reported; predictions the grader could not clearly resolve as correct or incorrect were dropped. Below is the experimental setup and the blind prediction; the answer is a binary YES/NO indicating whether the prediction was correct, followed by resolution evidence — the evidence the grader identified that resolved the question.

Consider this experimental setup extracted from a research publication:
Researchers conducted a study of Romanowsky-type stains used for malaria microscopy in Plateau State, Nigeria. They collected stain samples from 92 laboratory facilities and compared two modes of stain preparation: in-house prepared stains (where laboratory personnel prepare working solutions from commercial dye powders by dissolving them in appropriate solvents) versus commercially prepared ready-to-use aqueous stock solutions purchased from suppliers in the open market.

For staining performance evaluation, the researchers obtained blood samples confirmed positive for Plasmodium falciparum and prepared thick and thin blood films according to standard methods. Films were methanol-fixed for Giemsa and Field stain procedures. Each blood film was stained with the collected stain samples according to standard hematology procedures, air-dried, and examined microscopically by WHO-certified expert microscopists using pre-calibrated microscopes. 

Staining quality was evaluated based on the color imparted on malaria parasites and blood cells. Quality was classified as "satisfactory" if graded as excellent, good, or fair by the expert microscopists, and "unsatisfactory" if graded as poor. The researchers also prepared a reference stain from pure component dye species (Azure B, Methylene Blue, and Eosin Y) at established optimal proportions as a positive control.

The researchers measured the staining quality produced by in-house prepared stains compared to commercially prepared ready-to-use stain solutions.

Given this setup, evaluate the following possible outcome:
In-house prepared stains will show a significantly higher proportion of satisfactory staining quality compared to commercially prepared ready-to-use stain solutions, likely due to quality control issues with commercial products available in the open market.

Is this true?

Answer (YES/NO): NO